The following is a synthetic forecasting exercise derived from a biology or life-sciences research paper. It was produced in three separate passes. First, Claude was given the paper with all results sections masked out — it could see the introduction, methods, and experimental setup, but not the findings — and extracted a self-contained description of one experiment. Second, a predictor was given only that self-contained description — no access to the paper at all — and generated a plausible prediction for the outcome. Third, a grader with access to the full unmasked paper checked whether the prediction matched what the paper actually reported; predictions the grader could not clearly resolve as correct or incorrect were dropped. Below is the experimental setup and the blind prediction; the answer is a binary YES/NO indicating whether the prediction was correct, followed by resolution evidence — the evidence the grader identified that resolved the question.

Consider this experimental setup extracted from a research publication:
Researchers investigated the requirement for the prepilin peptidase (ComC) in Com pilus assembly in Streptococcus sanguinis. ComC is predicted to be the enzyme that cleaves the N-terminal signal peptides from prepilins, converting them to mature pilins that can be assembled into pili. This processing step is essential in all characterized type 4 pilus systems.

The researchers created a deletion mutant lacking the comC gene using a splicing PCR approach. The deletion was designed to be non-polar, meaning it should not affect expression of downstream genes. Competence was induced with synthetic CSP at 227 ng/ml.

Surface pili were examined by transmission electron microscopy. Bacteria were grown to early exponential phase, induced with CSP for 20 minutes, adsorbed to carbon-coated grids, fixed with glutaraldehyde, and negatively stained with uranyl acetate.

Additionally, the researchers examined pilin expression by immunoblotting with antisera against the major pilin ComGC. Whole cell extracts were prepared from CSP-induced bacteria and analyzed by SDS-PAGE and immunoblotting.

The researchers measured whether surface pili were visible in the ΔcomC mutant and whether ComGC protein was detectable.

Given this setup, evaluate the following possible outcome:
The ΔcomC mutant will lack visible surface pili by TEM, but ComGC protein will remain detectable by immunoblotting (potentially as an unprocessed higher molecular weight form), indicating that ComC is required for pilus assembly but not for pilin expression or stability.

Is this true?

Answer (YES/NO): YES